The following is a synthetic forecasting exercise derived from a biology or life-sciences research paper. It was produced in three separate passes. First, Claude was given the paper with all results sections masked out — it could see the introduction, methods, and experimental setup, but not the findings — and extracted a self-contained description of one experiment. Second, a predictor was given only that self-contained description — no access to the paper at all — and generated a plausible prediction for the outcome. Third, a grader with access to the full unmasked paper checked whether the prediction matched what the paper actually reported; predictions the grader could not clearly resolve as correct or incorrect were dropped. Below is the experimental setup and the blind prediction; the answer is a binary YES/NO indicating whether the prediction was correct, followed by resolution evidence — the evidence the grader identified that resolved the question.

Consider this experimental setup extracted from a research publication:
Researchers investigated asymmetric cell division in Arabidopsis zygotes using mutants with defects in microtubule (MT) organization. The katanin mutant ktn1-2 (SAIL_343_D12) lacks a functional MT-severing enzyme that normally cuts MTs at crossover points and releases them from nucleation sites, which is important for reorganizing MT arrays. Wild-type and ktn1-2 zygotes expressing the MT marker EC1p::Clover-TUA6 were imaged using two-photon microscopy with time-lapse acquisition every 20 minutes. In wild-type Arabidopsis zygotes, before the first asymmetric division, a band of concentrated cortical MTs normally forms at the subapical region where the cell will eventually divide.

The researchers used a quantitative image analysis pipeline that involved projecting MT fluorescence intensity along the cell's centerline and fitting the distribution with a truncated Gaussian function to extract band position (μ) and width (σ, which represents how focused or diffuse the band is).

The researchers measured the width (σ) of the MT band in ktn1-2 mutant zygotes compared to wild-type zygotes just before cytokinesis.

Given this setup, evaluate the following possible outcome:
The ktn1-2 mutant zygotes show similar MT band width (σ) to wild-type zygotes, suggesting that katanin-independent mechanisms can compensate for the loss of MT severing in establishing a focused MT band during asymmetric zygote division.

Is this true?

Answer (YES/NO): YES